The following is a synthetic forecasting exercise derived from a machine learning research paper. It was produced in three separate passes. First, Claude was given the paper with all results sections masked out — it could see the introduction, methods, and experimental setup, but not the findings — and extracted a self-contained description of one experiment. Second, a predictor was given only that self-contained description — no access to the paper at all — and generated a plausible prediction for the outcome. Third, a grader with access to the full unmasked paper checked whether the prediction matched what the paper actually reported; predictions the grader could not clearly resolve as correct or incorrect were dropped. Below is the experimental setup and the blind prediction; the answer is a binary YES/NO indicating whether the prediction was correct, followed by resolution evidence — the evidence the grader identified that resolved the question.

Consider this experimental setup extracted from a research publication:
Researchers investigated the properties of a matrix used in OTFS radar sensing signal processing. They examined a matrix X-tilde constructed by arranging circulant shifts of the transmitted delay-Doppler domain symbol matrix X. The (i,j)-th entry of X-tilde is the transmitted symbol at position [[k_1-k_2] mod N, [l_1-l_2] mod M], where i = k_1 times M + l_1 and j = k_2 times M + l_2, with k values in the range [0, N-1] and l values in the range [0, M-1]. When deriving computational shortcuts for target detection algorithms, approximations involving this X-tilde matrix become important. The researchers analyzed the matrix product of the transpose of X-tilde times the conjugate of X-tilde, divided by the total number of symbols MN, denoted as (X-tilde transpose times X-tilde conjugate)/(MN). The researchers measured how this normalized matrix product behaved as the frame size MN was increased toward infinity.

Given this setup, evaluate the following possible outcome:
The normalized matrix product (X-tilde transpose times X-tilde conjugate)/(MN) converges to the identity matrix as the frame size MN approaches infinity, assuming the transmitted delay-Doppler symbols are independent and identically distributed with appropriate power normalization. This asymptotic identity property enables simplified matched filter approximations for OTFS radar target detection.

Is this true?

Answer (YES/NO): YES